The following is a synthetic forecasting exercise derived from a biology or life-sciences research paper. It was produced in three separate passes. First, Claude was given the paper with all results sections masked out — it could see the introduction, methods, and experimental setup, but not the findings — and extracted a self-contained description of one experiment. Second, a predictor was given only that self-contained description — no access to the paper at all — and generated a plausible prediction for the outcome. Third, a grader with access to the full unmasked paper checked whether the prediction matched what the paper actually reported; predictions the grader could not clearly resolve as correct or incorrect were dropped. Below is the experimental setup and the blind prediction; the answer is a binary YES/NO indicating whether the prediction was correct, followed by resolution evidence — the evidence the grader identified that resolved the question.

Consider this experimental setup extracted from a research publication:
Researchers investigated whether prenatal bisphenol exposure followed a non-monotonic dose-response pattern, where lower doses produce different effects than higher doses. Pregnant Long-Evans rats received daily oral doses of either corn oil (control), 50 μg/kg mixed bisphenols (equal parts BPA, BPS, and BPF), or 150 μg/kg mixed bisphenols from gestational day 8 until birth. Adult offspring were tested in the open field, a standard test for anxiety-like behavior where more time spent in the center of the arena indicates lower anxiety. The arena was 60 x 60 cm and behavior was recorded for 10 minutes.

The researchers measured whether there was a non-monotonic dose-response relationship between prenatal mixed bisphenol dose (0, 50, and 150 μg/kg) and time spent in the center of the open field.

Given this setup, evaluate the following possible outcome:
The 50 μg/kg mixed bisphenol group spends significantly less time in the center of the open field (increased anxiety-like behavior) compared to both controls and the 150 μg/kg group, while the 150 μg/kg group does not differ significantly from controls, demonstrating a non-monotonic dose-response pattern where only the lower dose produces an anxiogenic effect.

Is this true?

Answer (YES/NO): NO